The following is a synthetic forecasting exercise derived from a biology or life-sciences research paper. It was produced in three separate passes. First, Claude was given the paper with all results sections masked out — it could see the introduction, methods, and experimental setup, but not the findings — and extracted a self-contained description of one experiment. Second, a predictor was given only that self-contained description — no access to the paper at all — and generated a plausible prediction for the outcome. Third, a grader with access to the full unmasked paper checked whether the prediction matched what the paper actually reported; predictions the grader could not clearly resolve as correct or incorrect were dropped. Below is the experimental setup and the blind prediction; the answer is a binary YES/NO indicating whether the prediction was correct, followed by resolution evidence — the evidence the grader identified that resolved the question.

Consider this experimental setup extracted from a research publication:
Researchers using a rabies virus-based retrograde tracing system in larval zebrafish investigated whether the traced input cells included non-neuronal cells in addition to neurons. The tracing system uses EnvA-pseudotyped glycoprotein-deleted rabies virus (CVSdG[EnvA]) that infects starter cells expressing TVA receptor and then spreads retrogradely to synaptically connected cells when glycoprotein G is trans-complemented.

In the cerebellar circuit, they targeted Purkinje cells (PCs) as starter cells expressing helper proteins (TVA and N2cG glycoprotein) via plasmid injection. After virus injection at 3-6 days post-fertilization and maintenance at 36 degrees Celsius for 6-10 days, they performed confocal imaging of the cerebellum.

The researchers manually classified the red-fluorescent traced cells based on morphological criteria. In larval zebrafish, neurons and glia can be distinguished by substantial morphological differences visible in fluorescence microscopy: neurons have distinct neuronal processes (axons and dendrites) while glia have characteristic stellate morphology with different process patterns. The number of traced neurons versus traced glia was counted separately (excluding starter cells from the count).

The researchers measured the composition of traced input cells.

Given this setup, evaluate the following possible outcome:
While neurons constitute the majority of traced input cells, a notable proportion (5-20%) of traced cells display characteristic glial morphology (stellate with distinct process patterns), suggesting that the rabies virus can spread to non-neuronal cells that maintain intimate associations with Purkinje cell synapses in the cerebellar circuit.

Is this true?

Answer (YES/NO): NO